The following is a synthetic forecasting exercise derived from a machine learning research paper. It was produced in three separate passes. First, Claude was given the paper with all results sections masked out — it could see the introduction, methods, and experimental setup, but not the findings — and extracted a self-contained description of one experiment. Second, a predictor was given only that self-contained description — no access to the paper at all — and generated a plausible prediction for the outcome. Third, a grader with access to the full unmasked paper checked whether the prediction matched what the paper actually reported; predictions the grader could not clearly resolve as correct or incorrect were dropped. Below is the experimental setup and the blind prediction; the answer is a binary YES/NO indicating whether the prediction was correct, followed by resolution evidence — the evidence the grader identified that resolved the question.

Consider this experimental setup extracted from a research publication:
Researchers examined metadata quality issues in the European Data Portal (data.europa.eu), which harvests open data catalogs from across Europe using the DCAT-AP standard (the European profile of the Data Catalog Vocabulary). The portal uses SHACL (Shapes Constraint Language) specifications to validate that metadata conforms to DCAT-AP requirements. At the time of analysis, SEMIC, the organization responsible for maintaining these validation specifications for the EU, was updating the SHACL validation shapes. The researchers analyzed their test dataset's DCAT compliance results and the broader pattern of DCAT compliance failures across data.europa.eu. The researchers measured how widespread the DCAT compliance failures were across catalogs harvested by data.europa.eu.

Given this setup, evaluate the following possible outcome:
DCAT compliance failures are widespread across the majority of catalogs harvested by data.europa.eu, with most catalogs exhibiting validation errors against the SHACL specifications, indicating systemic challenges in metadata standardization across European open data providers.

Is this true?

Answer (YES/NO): YES